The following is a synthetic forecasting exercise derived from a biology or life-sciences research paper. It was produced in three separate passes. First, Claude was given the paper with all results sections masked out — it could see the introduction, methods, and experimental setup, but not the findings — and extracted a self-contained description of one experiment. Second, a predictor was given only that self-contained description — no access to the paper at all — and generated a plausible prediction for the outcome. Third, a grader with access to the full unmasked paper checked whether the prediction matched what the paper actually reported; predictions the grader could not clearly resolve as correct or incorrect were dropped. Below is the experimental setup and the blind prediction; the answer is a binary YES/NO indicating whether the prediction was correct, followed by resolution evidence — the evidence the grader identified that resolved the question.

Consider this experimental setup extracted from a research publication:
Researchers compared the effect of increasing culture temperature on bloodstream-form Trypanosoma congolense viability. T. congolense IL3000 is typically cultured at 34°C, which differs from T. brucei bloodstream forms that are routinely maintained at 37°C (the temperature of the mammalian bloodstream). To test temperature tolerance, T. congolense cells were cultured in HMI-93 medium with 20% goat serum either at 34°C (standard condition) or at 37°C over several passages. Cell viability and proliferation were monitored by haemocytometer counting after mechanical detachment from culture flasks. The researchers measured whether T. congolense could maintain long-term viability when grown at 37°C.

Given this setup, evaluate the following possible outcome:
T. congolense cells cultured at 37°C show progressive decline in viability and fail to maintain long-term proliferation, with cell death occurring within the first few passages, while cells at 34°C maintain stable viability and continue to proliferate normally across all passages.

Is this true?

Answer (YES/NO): NO